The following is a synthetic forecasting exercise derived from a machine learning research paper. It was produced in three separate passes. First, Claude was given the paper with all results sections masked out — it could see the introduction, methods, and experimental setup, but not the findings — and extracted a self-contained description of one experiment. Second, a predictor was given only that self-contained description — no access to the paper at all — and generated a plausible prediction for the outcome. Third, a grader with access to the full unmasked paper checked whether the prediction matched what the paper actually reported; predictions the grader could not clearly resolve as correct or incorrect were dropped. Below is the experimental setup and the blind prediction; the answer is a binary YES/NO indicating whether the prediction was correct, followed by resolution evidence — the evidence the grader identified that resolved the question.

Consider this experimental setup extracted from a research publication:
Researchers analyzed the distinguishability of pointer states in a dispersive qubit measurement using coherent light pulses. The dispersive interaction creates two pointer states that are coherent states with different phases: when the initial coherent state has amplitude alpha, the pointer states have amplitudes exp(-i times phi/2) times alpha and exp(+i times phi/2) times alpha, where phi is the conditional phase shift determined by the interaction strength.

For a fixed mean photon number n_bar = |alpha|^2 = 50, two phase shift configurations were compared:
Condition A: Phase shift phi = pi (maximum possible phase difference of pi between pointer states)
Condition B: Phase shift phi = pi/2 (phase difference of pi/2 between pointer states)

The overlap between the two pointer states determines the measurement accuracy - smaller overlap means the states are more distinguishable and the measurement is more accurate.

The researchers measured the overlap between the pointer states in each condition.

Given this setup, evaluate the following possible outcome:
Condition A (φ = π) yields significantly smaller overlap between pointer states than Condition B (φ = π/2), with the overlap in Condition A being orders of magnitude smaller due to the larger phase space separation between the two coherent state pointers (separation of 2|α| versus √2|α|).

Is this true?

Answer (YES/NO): YES